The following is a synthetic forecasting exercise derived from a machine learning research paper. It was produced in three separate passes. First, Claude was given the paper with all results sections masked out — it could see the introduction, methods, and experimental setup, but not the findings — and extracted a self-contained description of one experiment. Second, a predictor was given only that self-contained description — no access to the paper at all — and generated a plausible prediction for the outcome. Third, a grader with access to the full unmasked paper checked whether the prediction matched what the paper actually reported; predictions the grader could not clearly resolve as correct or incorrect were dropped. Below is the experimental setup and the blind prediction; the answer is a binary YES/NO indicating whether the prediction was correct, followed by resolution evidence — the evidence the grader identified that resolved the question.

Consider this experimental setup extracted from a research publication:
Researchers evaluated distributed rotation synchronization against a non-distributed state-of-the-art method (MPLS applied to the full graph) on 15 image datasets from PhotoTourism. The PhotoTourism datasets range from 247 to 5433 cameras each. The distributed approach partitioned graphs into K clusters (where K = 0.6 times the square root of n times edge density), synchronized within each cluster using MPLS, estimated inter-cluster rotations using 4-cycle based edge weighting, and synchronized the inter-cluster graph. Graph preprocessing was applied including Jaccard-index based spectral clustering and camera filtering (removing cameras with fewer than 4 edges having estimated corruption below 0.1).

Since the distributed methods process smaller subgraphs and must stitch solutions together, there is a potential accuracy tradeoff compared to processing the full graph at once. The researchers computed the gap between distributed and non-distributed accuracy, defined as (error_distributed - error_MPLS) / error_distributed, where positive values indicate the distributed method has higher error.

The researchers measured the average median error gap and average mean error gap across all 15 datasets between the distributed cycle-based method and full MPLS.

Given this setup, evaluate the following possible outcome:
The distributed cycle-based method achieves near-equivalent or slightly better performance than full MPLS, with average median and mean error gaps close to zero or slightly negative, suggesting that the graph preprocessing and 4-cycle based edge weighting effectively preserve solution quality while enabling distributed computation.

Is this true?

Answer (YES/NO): NO